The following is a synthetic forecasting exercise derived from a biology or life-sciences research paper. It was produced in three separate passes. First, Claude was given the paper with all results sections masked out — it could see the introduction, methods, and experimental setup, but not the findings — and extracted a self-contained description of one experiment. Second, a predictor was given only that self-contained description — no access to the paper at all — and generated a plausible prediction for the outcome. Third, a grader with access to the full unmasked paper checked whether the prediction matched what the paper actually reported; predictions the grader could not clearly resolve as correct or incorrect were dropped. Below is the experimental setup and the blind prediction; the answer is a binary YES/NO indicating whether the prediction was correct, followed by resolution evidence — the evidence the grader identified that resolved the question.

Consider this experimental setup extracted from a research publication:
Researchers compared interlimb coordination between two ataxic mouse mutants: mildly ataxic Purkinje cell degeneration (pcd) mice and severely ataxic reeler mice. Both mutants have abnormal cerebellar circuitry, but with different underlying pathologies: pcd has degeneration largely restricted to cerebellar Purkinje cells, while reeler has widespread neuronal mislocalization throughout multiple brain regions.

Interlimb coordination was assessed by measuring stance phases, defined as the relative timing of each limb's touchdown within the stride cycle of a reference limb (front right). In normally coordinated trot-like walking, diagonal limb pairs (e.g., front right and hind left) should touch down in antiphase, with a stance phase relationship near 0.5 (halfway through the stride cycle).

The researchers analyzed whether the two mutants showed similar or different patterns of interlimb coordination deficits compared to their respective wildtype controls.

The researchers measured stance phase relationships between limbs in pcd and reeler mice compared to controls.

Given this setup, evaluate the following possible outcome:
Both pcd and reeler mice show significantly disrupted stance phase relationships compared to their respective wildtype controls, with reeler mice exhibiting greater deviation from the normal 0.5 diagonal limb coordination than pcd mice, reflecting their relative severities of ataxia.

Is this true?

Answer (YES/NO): NO